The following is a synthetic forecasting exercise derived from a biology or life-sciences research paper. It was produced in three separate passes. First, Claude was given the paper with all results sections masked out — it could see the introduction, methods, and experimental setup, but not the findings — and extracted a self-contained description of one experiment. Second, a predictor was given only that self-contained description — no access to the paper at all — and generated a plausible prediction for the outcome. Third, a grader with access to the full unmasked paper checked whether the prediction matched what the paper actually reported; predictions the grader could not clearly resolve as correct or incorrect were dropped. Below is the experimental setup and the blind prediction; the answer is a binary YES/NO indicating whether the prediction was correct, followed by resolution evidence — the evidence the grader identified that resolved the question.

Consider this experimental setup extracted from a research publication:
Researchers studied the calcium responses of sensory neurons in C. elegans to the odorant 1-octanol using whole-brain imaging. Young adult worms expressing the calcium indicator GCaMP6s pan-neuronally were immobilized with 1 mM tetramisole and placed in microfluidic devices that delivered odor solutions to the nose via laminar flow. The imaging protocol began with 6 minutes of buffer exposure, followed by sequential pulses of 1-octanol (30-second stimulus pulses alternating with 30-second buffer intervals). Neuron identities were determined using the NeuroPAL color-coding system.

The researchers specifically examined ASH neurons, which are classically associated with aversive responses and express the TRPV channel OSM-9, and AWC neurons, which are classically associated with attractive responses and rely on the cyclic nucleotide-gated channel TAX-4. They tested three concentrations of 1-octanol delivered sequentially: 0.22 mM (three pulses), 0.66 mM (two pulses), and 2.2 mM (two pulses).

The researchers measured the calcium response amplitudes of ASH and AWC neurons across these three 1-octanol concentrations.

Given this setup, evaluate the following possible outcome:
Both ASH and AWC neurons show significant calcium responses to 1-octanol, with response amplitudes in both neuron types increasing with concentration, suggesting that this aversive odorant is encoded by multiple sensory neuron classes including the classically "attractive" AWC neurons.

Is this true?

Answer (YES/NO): NO